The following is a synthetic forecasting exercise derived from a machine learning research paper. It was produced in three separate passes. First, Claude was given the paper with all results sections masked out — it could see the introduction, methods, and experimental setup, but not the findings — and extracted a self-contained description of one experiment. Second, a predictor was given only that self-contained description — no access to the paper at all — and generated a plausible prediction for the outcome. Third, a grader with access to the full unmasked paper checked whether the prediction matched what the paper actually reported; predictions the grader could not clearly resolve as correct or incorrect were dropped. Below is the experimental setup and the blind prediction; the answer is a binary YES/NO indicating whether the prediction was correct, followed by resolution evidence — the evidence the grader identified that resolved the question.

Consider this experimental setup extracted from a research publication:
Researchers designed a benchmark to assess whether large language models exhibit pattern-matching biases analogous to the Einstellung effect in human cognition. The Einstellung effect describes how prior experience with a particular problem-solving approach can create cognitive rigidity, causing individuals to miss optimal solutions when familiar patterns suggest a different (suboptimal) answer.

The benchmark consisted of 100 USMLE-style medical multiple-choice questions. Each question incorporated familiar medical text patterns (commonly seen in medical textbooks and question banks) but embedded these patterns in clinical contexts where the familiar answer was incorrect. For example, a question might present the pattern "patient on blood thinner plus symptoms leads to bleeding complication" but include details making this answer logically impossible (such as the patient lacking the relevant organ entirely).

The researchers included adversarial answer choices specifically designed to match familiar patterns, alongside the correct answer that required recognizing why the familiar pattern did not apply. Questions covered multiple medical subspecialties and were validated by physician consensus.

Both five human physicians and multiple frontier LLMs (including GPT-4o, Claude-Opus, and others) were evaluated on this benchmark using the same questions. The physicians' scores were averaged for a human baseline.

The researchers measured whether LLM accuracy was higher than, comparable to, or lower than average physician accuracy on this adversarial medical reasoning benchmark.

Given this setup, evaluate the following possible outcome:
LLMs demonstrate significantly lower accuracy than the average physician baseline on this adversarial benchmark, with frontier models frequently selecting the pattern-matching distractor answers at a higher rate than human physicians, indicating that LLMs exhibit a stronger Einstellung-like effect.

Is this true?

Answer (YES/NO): YES